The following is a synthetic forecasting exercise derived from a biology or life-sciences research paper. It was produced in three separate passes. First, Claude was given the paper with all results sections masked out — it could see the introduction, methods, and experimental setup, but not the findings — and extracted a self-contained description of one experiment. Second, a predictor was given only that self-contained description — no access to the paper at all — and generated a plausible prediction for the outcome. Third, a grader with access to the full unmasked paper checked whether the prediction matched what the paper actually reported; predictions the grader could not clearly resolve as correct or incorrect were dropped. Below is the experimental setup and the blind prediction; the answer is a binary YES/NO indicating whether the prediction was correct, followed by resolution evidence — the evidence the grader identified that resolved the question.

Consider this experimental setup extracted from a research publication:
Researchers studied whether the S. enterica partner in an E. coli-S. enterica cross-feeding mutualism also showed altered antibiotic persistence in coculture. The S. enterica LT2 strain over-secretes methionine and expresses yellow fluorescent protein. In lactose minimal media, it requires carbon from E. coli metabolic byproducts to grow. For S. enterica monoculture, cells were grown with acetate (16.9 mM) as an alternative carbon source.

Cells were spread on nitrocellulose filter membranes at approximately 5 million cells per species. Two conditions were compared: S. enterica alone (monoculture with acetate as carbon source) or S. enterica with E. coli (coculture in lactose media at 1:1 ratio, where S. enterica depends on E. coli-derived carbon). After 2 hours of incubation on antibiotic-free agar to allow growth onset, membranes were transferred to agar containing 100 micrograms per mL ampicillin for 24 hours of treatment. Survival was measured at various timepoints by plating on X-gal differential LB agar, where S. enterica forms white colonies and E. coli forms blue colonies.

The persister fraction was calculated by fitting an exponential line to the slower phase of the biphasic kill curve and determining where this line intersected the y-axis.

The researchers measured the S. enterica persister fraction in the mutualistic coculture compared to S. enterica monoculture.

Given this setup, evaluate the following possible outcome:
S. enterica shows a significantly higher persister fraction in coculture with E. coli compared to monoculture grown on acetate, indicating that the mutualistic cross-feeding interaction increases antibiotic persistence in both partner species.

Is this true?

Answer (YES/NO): YES